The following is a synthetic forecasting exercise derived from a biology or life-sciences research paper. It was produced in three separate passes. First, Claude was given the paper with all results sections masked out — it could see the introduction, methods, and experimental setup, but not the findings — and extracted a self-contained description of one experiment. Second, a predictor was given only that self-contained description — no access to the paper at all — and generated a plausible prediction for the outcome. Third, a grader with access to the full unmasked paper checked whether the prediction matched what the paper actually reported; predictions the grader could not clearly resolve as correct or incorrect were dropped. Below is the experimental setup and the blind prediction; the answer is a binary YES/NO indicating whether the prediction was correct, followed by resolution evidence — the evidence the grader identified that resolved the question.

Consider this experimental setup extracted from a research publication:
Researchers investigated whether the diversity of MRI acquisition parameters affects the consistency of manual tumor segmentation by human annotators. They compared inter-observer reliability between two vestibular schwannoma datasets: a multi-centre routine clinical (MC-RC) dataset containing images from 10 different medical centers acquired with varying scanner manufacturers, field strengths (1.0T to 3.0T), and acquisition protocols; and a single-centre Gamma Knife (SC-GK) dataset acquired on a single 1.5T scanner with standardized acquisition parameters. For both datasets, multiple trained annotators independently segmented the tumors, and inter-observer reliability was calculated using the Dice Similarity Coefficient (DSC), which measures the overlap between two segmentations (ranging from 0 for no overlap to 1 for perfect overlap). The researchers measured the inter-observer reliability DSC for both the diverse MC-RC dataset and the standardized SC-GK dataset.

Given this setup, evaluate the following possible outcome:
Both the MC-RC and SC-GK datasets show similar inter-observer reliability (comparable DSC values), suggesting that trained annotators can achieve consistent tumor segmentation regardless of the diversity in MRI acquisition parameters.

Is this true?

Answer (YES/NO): NO